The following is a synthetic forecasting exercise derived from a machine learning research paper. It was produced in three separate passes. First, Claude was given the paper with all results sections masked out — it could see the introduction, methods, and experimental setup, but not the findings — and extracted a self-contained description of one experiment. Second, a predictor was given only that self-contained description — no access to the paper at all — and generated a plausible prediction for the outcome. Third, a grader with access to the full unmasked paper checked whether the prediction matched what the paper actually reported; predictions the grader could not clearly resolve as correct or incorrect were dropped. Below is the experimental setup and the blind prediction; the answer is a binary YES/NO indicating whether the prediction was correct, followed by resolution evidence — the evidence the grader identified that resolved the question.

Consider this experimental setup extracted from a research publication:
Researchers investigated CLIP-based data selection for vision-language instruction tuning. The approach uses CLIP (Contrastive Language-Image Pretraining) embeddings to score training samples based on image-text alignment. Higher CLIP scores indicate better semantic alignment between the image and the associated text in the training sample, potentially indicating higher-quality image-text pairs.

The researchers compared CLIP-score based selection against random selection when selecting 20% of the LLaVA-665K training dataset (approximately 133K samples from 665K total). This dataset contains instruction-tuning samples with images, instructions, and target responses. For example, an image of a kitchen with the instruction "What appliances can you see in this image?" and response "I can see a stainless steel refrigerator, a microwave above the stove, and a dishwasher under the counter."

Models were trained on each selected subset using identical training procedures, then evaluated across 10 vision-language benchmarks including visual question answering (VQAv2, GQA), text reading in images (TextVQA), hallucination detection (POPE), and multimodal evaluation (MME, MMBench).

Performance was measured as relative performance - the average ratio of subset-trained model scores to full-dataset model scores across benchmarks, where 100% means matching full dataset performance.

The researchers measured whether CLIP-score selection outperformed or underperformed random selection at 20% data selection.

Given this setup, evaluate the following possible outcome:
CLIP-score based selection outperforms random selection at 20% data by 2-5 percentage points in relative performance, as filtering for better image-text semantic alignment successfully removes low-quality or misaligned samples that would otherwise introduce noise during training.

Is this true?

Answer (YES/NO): NO